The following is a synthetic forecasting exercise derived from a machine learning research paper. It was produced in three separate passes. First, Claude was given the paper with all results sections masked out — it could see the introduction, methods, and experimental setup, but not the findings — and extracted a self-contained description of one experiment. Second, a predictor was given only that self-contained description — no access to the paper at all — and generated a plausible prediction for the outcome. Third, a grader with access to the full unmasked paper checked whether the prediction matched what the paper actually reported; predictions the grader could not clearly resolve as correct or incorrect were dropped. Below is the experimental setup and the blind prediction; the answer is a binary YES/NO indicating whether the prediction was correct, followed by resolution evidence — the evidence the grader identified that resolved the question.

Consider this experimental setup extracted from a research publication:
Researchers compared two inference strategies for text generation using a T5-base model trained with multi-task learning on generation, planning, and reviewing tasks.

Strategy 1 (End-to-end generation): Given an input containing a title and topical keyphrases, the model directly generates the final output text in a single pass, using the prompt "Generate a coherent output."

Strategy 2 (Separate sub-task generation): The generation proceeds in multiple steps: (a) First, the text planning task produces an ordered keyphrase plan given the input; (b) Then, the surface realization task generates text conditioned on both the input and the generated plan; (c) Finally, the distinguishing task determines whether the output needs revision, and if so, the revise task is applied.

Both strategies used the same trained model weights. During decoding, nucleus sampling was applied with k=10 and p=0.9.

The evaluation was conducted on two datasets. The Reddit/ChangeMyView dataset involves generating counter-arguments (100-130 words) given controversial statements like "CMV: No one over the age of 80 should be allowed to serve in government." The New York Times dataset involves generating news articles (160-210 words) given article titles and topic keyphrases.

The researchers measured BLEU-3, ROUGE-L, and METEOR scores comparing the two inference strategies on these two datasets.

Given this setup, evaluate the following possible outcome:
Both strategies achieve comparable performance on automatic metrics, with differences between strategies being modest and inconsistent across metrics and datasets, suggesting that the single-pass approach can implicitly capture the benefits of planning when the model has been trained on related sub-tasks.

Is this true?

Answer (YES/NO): NO